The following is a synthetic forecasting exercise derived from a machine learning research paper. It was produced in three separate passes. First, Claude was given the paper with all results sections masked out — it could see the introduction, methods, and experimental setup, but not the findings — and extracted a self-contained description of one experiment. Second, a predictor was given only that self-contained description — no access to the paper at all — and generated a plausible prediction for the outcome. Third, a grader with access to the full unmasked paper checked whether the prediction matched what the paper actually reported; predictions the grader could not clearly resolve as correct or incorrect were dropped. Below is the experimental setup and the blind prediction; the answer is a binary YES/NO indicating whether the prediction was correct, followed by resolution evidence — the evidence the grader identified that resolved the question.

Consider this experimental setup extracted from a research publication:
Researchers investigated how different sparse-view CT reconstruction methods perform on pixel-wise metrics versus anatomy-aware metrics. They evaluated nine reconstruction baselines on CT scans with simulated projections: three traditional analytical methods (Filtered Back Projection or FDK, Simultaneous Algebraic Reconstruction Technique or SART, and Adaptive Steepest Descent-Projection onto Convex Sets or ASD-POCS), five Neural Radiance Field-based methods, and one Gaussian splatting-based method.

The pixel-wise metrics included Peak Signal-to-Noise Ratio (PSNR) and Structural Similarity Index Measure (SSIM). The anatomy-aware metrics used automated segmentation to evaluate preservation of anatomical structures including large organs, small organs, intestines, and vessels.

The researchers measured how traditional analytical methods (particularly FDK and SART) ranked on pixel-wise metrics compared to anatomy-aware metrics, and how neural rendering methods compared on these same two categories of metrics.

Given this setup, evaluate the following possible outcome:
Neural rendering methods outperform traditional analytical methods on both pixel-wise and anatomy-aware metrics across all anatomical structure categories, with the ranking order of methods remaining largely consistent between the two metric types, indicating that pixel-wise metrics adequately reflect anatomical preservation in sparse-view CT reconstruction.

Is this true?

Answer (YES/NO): NO